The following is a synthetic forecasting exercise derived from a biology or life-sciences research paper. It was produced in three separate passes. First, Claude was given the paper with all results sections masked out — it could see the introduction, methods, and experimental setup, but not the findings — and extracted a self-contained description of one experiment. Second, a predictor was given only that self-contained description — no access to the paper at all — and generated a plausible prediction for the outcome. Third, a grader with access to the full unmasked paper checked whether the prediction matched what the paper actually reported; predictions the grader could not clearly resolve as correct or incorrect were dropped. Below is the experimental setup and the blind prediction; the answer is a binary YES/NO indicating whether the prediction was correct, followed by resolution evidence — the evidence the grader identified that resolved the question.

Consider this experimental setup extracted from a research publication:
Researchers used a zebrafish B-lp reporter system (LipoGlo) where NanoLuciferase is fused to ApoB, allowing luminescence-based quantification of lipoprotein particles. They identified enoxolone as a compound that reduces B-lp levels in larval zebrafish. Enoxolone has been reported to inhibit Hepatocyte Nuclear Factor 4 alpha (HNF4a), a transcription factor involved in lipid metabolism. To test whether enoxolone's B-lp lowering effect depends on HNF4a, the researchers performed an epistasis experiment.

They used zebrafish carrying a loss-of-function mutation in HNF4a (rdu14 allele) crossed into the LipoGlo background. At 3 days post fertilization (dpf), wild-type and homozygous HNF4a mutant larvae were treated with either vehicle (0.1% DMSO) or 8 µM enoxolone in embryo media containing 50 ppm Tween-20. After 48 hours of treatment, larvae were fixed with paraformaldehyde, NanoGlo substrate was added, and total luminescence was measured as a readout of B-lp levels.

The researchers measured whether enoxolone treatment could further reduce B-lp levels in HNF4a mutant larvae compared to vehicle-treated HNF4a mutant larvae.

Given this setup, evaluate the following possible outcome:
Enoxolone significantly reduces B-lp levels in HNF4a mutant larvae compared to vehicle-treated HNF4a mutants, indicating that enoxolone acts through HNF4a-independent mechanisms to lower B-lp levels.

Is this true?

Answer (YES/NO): NO